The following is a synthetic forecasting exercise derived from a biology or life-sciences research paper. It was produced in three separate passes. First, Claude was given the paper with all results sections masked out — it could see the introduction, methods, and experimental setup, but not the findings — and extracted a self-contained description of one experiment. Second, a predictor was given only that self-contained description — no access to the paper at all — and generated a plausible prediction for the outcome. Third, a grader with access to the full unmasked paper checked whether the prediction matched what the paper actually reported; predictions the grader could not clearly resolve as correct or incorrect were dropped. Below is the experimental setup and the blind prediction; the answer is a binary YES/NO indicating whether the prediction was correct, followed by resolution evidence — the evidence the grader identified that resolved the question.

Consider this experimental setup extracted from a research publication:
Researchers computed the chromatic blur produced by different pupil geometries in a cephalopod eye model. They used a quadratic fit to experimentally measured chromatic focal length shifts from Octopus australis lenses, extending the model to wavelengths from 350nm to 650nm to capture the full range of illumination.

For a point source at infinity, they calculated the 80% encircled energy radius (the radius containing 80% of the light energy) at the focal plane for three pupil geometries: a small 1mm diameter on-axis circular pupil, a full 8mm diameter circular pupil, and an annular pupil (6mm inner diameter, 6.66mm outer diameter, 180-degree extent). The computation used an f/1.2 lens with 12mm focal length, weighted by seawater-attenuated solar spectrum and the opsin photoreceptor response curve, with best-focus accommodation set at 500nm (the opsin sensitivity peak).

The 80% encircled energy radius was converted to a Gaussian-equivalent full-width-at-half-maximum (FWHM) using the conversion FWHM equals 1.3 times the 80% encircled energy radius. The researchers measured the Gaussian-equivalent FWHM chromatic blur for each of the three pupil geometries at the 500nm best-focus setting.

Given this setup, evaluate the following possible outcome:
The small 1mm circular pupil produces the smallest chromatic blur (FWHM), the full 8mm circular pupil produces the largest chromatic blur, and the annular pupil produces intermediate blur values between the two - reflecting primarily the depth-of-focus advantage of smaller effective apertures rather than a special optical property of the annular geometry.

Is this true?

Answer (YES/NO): NO